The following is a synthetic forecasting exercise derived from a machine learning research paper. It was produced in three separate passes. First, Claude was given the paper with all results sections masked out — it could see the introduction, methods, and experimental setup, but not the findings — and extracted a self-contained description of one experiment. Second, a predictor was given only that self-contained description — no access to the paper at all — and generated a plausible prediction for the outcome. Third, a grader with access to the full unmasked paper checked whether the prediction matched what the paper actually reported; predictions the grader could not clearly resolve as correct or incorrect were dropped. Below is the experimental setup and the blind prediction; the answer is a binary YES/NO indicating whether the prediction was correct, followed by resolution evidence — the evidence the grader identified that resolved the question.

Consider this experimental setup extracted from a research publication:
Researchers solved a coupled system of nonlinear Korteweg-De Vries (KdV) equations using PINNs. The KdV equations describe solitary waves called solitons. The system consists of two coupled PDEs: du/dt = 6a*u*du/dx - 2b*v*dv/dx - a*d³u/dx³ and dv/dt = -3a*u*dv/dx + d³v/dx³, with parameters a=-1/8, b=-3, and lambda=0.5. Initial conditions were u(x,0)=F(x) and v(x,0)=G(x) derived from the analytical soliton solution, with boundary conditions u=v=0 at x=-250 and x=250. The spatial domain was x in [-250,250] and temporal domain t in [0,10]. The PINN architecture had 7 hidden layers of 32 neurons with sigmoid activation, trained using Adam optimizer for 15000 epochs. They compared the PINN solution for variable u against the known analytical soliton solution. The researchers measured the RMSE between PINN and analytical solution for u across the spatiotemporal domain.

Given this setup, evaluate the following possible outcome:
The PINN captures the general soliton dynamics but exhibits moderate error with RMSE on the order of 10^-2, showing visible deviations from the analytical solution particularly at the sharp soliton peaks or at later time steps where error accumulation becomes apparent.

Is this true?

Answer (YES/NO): NO